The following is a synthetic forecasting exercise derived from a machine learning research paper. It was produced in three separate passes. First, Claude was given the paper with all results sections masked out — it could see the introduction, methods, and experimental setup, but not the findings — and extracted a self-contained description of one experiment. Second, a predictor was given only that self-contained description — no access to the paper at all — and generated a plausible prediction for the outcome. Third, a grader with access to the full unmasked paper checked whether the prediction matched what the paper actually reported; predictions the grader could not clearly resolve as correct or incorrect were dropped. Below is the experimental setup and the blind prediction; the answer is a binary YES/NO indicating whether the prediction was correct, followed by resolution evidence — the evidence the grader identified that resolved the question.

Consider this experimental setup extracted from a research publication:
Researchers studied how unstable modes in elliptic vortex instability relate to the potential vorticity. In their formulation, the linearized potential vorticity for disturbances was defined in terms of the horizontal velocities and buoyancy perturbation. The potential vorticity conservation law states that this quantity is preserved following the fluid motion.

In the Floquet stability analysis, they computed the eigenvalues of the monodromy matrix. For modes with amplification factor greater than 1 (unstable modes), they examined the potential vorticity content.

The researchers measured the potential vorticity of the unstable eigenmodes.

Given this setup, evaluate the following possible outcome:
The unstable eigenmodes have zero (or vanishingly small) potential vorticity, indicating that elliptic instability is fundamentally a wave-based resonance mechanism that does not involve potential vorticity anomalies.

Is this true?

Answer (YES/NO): YES